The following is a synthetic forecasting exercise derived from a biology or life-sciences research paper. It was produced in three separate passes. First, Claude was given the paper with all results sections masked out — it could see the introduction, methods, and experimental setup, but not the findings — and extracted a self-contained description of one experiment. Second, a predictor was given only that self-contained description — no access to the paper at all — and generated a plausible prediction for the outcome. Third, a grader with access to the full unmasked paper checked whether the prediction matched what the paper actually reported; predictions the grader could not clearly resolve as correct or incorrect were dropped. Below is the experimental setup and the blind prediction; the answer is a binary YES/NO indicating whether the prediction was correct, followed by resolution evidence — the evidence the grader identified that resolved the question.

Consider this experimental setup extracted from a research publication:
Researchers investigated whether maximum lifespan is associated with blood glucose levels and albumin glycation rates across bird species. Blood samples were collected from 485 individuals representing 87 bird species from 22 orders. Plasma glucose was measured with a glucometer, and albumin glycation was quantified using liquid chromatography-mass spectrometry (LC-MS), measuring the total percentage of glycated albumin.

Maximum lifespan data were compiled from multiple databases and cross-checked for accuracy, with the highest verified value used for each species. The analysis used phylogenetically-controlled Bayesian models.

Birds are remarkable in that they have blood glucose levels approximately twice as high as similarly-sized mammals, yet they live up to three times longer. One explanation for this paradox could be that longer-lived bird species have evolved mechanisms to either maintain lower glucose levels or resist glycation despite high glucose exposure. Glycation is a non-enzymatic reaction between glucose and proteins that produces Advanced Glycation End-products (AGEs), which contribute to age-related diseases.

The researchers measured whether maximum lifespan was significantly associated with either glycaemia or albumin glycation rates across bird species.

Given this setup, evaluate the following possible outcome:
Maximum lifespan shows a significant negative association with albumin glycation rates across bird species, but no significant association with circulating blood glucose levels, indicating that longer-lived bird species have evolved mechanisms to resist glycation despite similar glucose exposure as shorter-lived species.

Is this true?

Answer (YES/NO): NO